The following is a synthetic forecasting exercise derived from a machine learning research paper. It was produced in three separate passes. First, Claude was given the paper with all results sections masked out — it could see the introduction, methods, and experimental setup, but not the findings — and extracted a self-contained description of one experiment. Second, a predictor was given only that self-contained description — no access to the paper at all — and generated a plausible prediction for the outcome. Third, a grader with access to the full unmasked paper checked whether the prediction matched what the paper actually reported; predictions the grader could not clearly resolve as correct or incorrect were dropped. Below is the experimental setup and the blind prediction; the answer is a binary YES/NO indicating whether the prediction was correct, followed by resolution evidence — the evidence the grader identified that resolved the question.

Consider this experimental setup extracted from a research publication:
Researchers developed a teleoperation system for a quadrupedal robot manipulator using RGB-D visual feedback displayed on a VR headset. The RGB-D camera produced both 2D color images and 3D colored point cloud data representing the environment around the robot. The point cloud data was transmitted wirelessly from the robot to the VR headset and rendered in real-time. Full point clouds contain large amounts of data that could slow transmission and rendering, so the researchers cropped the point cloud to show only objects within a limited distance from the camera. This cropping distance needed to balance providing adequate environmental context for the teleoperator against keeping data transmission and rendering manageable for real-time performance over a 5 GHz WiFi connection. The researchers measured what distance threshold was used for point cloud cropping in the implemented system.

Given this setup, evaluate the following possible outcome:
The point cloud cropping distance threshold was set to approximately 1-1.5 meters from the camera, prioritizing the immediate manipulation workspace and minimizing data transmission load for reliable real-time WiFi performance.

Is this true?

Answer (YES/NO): NO